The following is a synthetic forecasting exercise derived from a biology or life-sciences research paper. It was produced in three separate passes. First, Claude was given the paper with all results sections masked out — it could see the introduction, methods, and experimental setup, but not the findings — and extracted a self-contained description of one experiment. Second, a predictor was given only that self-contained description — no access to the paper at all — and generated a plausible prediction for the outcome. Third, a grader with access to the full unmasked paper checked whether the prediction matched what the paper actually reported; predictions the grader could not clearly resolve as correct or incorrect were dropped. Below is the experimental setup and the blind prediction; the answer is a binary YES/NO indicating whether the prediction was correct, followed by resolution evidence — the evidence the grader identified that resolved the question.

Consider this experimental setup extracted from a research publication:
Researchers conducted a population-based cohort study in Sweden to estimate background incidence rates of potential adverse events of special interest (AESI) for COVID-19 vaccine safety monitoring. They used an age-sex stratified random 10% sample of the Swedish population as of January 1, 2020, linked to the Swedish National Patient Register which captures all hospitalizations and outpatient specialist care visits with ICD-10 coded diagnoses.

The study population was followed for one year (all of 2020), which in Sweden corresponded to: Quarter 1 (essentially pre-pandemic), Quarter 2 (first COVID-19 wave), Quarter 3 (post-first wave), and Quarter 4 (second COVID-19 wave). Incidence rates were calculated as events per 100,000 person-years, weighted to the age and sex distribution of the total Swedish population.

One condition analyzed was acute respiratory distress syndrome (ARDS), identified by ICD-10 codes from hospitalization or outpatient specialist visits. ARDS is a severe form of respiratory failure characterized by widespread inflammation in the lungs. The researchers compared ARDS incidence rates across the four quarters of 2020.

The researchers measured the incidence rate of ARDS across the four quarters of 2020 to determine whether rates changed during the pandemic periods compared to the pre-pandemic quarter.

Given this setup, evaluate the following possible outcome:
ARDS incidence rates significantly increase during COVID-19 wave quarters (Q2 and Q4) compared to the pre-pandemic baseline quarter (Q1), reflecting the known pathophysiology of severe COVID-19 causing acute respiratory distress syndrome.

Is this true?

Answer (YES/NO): YES